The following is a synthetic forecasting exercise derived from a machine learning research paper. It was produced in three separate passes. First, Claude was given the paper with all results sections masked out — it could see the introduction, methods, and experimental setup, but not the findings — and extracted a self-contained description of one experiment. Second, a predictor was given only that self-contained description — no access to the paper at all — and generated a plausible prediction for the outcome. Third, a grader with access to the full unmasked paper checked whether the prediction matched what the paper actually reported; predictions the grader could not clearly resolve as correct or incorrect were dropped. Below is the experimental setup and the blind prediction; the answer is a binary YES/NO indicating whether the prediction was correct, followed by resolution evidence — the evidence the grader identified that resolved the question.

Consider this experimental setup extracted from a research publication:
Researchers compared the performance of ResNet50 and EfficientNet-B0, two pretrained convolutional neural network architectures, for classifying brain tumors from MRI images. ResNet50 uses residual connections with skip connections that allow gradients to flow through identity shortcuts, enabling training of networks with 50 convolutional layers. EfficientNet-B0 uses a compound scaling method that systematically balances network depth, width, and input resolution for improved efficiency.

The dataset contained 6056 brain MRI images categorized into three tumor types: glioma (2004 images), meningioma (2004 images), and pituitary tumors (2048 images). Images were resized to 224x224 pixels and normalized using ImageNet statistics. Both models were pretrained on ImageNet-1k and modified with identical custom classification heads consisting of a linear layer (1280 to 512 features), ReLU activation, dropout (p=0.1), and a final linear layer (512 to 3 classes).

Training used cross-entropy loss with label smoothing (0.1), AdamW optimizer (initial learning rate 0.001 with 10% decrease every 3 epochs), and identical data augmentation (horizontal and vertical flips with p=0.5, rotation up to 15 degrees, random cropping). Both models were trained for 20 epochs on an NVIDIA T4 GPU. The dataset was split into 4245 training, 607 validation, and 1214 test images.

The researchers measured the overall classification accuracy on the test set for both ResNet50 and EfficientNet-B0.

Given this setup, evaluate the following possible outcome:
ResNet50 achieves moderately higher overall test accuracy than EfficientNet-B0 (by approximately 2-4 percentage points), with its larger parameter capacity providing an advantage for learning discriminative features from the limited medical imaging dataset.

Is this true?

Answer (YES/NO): NO